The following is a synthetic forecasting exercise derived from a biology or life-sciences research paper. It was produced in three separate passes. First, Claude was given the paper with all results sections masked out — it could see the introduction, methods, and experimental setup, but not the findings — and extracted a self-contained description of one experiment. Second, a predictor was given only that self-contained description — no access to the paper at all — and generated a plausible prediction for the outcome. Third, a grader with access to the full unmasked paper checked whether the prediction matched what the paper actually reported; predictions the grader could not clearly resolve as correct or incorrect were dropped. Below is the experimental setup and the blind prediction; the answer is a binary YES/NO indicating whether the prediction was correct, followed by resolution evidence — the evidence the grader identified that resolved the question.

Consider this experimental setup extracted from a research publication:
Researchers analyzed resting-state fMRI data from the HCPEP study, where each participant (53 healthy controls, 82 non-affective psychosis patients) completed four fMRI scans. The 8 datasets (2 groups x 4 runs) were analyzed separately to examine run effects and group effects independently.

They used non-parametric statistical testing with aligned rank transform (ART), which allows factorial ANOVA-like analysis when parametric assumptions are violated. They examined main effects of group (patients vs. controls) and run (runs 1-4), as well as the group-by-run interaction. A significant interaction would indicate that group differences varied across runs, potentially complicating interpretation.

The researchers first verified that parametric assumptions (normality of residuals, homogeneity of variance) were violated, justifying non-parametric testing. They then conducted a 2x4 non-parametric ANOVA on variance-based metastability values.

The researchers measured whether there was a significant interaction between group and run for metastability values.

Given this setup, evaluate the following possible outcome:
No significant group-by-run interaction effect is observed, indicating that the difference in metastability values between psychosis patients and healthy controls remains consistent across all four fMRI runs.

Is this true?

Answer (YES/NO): NO